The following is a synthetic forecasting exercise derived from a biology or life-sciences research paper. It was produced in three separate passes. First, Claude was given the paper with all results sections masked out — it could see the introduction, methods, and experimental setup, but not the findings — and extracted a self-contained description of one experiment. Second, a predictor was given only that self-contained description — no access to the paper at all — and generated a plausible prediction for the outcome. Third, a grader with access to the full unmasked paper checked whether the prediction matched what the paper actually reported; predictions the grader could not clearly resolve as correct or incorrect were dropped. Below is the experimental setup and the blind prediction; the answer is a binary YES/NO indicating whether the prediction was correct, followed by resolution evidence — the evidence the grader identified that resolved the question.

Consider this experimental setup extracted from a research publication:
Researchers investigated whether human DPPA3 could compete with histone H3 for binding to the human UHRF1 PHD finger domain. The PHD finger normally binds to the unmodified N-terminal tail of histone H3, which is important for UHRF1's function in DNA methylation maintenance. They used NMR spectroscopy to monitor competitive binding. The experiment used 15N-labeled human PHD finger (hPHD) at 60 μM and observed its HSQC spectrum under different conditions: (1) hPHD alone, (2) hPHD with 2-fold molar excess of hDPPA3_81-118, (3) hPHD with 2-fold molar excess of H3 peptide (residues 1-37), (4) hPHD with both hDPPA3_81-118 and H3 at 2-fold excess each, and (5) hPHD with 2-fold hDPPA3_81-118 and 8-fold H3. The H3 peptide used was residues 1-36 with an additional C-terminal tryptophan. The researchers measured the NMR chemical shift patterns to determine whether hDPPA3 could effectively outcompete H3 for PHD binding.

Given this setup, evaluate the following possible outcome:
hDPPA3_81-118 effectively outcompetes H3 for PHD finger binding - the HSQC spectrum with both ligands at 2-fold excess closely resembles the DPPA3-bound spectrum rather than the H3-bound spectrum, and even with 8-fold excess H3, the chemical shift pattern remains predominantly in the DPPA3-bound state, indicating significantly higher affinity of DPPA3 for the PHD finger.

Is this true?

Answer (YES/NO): NO